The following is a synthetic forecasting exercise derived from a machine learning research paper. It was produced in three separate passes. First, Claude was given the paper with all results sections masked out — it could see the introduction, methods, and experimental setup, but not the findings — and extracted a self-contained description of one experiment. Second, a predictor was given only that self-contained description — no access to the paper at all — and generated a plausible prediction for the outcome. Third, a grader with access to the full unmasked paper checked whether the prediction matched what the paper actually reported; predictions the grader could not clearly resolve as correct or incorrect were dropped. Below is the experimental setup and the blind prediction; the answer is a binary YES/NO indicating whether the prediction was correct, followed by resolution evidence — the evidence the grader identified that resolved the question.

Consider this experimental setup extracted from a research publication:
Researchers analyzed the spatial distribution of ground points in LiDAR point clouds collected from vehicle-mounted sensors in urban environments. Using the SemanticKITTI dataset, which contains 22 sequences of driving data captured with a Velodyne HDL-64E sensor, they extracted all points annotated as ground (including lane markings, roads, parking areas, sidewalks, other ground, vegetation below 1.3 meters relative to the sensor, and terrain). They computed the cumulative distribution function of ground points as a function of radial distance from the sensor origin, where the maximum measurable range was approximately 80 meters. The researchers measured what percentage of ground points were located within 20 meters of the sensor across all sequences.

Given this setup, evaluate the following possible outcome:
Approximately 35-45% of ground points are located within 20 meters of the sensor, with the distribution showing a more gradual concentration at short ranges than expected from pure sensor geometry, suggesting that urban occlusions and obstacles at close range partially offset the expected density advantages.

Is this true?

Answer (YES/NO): NO